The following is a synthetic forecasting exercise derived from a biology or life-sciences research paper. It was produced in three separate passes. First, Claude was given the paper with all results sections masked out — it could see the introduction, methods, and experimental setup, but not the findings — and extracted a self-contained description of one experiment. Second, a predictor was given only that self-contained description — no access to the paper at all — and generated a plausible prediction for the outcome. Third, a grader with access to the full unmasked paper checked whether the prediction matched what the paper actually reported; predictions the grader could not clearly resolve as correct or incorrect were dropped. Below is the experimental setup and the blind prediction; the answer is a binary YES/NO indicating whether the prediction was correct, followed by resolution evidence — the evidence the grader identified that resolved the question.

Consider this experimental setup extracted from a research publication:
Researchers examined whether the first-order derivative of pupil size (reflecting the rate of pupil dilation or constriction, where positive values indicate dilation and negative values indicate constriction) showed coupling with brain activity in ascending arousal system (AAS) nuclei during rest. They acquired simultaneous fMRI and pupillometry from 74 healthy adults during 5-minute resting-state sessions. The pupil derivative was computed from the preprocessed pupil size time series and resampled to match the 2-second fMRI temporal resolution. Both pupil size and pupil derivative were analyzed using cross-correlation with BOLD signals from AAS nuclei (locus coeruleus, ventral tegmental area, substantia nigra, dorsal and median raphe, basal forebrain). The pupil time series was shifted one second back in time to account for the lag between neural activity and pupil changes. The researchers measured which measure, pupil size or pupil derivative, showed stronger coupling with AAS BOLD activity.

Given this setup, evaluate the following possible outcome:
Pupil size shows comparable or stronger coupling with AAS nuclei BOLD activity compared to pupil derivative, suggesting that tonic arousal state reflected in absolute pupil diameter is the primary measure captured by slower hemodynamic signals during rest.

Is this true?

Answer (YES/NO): YES